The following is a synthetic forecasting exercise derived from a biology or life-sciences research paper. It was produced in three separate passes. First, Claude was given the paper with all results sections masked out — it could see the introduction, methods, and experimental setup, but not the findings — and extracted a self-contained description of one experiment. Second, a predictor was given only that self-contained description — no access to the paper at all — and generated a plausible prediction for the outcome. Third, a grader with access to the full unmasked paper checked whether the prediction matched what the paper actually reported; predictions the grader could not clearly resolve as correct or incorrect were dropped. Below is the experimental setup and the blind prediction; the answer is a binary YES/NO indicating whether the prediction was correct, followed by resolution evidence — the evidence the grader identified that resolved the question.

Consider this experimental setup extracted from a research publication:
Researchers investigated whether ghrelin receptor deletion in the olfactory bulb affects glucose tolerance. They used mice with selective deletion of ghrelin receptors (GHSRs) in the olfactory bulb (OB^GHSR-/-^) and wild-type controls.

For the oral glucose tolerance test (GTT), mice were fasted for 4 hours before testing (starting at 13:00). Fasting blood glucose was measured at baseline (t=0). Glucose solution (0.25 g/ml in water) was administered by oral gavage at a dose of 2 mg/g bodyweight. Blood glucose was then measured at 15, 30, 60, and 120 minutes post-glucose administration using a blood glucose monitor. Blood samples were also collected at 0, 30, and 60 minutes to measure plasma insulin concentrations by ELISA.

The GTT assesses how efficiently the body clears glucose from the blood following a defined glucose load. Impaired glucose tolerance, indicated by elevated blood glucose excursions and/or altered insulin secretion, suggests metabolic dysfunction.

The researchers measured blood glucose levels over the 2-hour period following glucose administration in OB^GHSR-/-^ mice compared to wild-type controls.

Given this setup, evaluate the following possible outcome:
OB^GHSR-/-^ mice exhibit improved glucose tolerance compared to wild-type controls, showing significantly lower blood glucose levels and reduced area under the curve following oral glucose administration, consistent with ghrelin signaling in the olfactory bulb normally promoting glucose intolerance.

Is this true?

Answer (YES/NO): NO